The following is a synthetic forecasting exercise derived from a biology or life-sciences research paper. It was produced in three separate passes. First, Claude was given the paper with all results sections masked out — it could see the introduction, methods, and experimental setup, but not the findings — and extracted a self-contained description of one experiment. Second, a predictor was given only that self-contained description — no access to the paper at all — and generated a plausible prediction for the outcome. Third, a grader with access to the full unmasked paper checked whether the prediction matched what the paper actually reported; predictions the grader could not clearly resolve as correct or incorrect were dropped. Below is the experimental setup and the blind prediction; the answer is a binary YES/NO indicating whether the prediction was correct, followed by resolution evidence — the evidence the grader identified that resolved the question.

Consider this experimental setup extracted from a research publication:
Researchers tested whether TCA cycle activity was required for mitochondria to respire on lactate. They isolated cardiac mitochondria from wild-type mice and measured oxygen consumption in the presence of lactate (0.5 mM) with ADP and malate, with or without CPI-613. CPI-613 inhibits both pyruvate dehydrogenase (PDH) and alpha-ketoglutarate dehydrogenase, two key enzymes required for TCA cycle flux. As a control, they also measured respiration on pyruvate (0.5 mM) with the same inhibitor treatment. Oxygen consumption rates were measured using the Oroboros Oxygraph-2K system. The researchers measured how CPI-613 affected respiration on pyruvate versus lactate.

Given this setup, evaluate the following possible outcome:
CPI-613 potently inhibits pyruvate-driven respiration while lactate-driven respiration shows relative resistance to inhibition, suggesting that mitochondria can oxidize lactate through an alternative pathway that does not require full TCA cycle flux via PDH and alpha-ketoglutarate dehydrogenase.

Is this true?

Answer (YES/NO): YES